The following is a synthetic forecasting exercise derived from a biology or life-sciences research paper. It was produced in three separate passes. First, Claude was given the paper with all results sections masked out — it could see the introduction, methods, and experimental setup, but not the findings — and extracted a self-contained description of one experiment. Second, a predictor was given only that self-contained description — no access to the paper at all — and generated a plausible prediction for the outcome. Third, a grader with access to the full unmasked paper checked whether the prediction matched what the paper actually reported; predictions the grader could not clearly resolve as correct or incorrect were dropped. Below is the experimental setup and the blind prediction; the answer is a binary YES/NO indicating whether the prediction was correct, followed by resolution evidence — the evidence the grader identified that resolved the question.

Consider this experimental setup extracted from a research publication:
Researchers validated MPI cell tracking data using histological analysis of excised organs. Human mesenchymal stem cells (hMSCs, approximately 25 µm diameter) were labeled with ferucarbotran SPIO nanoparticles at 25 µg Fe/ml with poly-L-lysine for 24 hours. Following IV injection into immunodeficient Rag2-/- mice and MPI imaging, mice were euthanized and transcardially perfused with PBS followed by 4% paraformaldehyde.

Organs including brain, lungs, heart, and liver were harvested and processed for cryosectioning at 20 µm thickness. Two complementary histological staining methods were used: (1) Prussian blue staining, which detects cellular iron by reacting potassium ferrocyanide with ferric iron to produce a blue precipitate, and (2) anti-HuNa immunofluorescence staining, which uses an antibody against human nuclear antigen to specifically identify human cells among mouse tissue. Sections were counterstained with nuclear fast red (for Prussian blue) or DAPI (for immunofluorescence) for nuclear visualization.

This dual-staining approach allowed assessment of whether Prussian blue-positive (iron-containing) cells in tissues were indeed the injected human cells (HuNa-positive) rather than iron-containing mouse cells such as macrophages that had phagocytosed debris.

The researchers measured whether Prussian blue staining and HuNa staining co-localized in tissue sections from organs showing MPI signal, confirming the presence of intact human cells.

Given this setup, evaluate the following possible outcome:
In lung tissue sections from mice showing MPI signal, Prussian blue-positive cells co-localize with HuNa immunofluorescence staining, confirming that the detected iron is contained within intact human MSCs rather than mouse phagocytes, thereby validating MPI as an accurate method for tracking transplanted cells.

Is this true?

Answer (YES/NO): NO